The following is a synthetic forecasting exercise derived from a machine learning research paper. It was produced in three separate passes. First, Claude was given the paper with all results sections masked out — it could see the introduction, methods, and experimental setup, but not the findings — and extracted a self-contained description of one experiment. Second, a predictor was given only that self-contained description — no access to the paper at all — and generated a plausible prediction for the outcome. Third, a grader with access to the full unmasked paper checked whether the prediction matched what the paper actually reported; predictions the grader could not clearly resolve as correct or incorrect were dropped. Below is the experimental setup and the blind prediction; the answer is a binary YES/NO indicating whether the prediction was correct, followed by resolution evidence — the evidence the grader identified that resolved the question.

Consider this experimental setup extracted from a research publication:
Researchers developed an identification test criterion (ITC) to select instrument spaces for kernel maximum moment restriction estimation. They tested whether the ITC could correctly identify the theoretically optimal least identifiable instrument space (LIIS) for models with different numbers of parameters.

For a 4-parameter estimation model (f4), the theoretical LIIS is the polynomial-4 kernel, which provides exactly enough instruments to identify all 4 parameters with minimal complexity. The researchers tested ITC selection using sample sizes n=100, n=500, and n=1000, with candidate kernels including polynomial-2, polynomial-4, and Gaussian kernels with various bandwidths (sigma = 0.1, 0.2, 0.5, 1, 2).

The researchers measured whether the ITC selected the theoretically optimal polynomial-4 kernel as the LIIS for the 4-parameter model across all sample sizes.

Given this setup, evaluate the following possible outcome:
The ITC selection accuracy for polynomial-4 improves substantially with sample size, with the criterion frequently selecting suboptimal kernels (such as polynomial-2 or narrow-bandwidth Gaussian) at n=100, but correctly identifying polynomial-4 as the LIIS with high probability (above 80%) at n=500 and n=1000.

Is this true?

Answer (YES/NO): NO